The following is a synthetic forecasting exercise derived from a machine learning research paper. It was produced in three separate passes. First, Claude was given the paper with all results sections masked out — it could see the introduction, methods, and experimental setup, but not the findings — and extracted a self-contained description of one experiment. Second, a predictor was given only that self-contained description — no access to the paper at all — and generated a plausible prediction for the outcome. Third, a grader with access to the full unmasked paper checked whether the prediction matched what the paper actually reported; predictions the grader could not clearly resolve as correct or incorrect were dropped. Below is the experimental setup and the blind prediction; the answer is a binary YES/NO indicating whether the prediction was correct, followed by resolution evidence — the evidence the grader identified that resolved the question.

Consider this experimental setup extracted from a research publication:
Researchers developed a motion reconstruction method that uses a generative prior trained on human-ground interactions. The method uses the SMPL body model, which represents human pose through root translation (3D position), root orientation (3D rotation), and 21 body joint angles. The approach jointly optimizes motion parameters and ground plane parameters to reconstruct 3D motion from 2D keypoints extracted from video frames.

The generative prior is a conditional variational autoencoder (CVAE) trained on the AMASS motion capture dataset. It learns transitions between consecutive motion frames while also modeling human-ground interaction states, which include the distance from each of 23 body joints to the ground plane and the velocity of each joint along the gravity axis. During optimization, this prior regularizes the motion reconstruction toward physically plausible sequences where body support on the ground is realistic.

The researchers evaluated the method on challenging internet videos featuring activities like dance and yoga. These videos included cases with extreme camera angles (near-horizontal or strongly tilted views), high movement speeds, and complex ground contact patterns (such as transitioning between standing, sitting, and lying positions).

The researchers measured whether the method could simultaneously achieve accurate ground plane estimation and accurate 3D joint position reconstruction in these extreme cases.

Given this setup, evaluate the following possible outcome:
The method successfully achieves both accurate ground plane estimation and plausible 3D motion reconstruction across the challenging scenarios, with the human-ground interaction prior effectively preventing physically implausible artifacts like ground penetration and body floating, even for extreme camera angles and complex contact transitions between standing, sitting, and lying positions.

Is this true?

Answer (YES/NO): NO